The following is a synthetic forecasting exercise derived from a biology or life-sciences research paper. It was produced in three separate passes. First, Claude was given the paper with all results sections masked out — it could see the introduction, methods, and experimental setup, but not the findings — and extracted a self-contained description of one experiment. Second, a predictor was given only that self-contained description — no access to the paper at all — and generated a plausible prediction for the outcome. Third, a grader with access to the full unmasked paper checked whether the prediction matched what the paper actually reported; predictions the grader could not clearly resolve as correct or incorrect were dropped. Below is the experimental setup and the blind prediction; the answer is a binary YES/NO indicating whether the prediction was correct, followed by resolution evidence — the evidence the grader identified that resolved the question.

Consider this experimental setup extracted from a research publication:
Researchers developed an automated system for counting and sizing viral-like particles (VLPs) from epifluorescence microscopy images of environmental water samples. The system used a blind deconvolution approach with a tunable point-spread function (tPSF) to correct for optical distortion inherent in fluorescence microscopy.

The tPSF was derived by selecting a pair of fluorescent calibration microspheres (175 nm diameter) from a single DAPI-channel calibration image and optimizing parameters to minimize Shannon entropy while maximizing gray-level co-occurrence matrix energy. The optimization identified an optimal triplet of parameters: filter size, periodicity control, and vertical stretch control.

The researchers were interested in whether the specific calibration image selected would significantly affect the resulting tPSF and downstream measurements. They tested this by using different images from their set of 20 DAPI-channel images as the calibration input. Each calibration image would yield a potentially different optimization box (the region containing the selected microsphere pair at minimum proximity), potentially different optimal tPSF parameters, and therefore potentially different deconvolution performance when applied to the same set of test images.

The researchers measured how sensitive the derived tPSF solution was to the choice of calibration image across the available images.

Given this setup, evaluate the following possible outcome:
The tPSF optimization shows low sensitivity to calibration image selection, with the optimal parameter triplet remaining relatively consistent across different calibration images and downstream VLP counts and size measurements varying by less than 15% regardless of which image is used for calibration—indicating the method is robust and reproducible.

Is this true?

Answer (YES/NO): NO